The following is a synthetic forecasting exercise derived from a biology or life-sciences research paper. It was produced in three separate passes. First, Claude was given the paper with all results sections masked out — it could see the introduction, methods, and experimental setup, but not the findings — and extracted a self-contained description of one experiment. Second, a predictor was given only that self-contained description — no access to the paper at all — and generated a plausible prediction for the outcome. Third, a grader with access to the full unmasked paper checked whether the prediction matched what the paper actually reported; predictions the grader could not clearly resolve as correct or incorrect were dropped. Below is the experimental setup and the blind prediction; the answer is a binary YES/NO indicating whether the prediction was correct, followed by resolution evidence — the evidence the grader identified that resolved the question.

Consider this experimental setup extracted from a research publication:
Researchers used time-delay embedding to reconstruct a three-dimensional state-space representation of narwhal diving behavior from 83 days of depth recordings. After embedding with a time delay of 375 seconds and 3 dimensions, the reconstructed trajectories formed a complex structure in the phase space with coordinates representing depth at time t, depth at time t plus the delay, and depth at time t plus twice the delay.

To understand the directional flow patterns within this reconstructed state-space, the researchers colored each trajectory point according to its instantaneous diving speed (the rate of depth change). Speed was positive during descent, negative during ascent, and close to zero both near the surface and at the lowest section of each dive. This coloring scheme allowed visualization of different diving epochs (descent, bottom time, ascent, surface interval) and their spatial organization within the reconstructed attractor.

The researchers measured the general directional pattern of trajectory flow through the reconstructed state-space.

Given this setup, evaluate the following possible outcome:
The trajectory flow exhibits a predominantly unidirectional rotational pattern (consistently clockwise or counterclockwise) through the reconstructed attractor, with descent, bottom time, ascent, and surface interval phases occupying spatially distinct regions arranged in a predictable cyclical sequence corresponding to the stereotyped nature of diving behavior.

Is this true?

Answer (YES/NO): YES